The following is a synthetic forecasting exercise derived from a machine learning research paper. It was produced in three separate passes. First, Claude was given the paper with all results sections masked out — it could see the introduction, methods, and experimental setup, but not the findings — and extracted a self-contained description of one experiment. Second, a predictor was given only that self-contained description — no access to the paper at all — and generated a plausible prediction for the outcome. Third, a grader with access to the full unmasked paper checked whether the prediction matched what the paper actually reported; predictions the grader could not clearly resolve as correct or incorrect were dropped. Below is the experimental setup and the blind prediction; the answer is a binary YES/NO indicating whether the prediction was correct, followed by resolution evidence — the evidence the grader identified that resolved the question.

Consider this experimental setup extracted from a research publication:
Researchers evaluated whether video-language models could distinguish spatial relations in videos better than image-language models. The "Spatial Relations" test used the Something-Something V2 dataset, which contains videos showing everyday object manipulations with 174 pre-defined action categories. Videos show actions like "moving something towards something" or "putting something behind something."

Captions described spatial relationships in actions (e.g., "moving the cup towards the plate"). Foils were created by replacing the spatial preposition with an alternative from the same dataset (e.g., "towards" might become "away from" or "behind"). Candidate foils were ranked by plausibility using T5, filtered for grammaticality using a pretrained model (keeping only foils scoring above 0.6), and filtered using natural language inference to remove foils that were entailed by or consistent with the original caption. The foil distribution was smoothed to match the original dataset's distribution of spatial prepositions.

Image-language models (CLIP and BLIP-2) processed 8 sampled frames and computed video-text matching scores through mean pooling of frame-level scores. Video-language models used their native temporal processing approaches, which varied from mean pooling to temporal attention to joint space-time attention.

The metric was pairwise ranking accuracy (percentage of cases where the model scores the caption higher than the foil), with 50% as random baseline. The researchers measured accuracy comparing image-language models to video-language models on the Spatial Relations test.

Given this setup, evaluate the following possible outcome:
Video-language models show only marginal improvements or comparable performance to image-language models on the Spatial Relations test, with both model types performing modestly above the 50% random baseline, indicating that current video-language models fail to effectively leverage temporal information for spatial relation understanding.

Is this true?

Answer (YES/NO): YES